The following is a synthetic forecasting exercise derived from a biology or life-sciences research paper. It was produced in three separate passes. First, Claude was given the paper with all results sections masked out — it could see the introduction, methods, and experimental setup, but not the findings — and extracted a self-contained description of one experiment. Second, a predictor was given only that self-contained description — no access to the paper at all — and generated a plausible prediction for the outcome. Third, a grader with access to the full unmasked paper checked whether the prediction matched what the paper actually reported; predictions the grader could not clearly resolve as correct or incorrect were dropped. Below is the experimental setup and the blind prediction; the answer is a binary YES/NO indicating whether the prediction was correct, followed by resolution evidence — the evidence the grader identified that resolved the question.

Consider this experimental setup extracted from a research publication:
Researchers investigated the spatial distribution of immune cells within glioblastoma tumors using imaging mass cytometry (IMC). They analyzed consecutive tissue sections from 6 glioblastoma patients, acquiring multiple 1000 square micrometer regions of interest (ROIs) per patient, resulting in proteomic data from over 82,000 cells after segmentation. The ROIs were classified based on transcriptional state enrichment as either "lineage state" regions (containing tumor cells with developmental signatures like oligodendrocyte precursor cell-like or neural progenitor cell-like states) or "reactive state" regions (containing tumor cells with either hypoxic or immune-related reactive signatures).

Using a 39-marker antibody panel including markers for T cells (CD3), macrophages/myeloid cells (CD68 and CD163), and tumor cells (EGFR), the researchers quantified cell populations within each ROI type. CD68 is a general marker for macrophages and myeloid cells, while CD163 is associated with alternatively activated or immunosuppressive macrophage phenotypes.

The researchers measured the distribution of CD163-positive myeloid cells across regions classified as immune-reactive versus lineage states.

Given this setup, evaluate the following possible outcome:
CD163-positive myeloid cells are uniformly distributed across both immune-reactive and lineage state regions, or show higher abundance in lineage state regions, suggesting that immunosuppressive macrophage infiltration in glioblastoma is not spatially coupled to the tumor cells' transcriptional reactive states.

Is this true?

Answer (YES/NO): NO